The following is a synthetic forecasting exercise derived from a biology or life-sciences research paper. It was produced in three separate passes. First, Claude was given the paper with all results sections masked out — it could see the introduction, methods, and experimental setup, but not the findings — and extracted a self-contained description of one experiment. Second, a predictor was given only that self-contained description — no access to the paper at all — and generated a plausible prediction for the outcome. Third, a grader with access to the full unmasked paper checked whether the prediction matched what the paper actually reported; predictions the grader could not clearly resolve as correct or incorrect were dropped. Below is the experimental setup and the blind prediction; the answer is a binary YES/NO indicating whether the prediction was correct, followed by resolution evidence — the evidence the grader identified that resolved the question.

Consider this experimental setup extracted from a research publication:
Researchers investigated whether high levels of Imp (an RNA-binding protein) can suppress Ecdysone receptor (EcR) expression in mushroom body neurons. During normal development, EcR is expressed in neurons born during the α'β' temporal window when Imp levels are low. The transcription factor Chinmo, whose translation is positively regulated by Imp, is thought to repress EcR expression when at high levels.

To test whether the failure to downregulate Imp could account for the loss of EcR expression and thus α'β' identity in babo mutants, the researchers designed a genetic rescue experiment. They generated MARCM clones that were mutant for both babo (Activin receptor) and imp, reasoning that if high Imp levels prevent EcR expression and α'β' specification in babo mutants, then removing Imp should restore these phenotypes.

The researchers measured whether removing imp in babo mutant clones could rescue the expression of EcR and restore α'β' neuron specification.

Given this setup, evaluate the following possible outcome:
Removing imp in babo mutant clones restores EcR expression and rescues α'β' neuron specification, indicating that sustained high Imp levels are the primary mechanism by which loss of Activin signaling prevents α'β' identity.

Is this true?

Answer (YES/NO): NO